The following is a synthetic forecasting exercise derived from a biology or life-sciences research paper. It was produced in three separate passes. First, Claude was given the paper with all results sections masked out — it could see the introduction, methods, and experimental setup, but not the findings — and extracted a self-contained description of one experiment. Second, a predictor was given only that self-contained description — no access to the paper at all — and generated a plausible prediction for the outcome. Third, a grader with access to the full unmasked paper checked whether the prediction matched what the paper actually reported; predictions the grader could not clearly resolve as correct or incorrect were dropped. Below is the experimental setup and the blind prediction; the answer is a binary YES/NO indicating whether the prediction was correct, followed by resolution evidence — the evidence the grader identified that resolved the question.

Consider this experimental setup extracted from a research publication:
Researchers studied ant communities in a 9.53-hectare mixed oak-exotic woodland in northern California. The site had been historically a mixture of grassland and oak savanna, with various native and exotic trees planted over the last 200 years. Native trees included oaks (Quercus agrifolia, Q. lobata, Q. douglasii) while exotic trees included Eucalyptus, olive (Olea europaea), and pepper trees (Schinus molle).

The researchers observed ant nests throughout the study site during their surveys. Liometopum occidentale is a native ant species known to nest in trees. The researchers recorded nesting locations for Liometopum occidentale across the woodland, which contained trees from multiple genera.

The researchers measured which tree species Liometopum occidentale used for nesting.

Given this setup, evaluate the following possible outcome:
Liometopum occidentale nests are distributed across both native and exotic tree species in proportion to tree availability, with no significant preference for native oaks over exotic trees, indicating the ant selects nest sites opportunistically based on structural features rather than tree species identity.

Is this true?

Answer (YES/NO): NO